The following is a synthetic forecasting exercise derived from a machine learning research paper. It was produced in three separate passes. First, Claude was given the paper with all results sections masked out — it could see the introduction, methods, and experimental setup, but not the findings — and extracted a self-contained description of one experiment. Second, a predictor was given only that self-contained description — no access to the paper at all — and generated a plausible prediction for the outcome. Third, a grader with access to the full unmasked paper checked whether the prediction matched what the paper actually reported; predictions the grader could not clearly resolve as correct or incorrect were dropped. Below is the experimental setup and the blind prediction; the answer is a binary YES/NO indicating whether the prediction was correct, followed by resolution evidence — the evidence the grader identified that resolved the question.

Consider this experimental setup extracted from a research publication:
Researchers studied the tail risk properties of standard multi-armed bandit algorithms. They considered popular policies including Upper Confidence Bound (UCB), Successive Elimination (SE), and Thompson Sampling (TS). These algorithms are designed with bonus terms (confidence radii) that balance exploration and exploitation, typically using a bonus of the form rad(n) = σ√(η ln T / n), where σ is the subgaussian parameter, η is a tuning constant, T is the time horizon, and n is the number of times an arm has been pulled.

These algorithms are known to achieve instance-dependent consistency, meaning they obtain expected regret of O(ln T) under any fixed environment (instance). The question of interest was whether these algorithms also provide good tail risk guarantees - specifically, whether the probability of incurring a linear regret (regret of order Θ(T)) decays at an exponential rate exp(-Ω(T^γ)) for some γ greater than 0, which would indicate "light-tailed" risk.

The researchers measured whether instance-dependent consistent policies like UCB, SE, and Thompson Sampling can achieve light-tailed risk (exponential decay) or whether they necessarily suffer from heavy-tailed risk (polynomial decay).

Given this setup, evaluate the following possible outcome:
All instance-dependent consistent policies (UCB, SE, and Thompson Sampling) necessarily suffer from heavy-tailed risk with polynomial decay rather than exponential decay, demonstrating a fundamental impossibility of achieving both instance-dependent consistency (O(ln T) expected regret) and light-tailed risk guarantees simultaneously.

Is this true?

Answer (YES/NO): YES